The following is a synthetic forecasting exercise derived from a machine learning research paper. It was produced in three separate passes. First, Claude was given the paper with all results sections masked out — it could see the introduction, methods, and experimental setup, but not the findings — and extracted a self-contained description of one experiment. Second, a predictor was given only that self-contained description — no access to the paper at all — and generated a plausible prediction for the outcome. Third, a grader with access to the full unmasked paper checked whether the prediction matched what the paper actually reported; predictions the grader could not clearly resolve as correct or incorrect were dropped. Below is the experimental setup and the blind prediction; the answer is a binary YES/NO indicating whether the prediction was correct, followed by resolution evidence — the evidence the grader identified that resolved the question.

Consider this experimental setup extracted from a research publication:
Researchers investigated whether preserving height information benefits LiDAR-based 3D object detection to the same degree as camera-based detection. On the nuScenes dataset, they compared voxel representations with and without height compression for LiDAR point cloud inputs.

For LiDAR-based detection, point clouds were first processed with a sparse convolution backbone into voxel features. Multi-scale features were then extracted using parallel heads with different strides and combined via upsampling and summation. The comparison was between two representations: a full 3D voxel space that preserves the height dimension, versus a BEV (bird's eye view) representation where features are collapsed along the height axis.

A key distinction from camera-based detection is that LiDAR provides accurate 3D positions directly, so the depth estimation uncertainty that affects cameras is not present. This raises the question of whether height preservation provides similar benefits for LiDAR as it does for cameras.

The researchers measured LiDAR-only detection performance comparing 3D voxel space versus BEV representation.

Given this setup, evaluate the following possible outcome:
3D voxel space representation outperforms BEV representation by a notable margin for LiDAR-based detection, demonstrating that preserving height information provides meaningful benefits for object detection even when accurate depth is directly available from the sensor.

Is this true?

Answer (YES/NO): NO